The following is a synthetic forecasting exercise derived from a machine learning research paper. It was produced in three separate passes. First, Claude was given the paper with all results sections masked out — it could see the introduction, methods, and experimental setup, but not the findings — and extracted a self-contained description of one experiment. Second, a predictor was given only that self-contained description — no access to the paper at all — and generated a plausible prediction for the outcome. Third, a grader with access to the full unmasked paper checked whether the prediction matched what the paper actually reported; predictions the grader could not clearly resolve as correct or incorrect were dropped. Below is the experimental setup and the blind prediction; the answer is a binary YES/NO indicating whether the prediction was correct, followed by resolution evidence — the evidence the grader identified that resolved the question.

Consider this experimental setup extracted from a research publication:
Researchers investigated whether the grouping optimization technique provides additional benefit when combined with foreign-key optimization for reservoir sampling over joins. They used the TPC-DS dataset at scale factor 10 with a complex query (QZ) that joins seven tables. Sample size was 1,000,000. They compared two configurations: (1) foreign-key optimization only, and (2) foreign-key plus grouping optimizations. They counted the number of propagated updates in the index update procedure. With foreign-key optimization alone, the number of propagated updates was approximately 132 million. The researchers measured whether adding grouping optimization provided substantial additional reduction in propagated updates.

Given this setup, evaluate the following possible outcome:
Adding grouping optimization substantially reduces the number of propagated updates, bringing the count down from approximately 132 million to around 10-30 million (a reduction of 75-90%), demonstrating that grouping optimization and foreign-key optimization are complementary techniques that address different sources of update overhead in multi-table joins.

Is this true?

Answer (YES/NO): NO